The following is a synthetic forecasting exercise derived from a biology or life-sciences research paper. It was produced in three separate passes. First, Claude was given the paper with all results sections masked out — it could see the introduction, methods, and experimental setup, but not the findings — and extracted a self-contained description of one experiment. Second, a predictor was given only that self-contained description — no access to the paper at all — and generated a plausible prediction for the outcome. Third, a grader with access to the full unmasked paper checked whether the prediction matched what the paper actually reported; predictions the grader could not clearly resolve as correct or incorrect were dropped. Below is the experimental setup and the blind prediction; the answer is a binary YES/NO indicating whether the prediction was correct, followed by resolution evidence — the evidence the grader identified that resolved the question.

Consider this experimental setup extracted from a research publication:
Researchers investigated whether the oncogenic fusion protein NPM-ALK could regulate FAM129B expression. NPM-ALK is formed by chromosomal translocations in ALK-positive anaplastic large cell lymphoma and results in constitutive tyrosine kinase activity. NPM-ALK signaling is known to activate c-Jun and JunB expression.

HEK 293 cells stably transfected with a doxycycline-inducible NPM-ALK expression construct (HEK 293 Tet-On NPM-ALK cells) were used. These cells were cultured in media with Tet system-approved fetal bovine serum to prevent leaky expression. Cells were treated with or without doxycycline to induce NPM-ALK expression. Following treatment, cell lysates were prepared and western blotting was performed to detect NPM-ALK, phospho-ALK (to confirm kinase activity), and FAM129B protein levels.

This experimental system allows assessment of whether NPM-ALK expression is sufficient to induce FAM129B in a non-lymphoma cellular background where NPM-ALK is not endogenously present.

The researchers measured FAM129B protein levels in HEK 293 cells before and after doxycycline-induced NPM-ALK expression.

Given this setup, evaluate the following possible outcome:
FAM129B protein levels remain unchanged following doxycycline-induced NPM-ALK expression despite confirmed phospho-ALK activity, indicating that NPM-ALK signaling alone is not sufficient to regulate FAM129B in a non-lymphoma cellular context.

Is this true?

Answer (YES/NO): NO